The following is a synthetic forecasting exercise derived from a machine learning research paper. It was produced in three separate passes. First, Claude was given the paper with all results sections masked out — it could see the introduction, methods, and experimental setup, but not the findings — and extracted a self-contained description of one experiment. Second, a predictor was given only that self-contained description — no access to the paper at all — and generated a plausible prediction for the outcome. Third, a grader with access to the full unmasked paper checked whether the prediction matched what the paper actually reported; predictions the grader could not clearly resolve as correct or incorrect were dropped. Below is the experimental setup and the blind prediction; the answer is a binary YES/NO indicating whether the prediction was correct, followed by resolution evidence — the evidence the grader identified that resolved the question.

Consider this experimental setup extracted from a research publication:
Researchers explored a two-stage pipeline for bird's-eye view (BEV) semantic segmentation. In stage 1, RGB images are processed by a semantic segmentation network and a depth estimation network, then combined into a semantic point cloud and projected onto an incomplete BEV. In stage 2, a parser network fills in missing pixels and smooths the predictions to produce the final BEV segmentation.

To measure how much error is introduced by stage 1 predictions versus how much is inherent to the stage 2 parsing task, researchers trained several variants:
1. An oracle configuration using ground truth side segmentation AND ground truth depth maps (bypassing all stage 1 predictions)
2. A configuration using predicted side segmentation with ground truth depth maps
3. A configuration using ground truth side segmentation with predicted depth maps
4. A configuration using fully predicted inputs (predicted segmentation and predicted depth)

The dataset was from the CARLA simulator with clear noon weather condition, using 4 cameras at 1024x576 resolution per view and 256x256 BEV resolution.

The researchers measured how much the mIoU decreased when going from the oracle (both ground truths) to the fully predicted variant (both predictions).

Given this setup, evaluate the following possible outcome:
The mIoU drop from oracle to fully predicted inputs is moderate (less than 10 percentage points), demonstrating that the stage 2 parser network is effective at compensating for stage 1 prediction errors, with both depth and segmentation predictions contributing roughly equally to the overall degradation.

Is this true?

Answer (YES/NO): NO